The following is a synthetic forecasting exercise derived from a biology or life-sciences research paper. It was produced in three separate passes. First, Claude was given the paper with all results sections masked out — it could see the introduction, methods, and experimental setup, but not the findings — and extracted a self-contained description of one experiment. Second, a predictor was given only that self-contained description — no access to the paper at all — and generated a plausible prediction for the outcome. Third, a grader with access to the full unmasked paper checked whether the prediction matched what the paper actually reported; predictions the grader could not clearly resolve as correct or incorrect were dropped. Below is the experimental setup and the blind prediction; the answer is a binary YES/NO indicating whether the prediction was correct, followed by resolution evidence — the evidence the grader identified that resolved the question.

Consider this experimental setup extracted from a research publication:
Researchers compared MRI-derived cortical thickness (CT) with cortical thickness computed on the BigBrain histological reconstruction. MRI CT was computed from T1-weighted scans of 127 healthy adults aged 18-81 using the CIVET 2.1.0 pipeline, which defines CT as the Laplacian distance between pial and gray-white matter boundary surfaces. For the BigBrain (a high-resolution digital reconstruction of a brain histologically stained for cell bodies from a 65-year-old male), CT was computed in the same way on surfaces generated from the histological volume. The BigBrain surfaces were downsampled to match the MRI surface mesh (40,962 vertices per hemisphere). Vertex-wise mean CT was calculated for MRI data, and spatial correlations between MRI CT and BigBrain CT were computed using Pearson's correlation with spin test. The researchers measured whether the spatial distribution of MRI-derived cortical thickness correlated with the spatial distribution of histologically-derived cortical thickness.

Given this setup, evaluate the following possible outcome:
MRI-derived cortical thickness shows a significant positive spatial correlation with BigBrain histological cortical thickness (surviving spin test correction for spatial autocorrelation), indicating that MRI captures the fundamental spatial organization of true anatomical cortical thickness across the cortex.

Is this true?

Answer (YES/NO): YES